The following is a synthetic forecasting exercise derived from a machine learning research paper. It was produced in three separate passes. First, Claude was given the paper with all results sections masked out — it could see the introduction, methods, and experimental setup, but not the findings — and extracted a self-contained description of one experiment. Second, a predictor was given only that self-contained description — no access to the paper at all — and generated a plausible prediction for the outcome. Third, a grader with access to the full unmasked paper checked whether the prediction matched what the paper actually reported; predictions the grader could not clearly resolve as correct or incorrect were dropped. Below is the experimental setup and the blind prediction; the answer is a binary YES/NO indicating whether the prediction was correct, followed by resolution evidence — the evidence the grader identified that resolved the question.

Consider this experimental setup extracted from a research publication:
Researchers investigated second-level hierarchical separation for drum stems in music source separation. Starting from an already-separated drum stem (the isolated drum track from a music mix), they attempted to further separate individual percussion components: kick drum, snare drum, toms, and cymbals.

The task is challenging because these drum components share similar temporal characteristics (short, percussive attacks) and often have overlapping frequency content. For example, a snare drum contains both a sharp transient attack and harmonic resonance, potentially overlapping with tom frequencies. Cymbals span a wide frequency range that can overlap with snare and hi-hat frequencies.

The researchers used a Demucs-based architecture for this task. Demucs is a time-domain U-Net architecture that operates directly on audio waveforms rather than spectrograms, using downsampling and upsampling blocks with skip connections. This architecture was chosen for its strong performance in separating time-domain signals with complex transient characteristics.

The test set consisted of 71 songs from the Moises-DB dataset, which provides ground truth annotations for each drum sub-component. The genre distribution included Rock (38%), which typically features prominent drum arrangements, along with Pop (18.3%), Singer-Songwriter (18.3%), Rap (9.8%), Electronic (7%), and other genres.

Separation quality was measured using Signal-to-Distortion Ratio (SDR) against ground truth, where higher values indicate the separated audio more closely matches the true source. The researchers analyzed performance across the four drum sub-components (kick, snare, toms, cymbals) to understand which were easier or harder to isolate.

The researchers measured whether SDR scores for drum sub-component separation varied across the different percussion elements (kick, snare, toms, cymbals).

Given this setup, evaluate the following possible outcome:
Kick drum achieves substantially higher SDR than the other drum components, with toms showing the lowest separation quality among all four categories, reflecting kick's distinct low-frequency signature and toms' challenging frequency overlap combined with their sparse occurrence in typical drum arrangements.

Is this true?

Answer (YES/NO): NO